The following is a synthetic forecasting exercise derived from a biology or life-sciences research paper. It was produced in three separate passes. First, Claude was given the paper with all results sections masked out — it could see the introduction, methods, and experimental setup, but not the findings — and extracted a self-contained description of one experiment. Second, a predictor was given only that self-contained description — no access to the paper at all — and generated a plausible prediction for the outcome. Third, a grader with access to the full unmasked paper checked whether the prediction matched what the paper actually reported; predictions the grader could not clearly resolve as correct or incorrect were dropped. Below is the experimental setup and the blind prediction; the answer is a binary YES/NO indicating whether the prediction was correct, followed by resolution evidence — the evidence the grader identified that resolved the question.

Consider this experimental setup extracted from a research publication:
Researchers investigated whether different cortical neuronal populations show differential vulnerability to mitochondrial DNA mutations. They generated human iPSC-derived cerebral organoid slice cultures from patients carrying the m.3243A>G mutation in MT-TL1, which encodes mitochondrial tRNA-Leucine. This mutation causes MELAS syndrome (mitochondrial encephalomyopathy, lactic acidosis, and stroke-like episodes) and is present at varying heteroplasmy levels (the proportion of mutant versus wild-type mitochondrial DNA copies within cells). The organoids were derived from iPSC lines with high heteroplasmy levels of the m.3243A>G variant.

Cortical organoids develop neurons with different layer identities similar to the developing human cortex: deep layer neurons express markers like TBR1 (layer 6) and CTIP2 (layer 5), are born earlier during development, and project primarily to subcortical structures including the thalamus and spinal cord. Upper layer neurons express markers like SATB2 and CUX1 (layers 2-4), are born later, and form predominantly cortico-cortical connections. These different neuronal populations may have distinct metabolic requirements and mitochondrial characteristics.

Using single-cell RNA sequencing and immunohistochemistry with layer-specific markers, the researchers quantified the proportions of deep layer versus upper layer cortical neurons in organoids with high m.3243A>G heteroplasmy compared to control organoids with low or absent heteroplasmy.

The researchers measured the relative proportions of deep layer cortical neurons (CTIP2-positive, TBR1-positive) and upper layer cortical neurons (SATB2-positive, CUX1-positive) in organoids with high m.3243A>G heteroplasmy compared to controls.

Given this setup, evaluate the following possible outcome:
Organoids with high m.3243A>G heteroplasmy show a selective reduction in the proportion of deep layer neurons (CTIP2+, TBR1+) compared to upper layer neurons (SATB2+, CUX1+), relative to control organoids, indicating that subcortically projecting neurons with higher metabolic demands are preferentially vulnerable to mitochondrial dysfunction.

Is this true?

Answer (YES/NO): YES